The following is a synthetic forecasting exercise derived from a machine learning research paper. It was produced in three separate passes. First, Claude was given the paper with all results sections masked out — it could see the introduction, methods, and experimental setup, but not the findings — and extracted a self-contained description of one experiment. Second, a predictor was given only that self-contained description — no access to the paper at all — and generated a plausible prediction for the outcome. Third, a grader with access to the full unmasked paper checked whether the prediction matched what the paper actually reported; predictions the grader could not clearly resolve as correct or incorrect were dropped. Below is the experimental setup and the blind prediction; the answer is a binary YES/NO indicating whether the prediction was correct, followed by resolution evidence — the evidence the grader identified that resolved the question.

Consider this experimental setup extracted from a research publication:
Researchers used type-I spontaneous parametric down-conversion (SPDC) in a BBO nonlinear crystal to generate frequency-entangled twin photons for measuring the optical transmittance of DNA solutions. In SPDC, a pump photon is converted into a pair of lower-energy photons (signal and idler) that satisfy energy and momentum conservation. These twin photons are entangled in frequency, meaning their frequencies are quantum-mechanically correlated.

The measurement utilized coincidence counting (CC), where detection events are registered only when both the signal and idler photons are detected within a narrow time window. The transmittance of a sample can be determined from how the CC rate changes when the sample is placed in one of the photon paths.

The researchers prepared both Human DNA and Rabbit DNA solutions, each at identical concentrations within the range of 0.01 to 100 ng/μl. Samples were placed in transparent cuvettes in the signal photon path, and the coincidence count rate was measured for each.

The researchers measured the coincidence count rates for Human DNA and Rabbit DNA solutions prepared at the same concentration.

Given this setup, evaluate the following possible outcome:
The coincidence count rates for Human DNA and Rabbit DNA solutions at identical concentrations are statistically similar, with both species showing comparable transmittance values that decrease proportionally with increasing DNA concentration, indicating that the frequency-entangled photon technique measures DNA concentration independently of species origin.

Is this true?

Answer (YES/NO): NO